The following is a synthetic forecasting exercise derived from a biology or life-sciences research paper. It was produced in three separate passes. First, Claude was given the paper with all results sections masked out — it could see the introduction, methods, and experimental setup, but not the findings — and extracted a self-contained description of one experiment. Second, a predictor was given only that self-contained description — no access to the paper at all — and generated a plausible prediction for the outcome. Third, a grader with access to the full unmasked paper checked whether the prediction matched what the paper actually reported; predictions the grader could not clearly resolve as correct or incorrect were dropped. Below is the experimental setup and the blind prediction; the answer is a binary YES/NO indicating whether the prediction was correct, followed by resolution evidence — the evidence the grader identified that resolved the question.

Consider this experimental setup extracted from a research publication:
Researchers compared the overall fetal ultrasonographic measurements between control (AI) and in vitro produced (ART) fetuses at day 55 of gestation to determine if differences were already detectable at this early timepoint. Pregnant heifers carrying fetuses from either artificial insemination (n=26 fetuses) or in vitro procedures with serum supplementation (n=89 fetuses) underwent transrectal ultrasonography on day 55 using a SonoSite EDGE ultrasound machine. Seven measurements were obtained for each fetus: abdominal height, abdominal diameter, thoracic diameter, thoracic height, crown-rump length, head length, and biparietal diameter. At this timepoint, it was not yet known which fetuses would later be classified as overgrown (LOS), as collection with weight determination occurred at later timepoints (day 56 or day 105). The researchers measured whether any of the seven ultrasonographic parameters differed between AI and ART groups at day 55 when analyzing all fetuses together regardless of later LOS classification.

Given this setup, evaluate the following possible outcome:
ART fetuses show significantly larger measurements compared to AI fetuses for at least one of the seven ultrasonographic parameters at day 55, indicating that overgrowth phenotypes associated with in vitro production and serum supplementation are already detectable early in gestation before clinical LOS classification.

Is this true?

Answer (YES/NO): NO